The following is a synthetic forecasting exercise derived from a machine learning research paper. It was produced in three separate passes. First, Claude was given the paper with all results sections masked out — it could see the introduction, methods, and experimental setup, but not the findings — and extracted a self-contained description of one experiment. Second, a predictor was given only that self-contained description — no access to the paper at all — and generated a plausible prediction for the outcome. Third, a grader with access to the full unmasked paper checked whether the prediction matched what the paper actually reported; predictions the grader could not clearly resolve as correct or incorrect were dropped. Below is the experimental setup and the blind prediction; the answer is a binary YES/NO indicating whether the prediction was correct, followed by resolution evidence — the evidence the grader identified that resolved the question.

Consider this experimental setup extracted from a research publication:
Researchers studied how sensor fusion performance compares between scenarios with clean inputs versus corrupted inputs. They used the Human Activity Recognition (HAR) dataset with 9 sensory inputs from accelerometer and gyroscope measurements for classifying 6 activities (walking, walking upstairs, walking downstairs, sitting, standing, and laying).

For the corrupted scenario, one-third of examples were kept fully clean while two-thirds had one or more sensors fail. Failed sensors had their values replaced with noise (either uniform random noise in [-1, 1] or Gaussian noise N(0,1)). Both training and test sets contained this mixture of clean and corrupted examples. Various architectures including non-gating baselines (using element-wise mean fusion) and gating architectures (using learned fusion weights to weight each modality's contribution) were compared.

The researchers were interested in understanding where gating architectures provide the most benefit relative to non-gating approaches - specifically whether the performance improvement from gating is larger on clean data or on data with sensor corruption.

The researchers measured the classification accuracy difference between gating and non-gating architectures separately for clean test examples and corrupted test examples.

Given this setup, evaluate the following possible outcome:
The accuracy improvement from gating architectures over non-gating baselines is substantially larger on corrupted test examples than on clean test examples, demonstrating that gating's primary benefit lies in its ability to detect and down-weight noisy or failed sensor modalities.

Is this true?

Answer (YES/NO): YES